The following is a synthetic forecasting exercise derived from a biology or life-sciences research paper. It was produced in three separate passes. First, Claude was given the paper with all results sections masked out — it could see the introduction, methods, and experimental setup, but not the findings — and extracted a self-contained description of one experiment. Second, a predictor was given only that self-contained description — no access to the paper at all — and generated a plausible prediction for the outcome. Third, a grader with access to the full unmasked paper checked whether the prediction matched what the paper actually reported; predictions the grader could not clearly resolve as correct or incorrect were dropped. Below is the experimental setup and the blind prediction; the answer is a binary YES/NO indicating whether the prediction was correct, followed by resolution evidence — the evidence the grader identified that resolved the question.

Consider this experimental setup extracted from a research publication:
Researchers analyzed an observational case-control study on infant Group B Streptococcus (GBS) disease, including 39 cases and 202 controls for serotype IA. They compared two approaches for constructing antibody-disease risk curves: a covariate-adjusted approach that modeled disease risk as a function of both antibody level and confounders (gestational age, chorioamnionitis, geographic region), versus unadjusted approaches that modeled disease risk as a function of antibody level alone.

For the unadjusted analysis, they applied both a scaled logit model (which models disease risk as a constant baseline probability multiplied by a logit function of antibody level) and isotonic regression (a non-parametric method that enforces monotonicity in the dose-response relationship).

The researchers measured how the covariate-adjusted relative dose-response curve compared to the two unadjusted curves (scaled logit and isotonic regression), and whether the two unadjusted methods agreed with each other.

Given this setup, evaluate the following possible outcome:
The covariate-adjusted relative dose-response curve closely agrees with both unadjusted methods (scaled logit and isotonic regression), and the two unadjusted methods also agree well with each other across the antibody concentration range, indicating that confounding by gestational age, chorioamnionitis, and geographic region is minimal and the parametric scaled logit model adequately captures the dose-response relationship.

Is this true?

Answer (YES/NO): NO